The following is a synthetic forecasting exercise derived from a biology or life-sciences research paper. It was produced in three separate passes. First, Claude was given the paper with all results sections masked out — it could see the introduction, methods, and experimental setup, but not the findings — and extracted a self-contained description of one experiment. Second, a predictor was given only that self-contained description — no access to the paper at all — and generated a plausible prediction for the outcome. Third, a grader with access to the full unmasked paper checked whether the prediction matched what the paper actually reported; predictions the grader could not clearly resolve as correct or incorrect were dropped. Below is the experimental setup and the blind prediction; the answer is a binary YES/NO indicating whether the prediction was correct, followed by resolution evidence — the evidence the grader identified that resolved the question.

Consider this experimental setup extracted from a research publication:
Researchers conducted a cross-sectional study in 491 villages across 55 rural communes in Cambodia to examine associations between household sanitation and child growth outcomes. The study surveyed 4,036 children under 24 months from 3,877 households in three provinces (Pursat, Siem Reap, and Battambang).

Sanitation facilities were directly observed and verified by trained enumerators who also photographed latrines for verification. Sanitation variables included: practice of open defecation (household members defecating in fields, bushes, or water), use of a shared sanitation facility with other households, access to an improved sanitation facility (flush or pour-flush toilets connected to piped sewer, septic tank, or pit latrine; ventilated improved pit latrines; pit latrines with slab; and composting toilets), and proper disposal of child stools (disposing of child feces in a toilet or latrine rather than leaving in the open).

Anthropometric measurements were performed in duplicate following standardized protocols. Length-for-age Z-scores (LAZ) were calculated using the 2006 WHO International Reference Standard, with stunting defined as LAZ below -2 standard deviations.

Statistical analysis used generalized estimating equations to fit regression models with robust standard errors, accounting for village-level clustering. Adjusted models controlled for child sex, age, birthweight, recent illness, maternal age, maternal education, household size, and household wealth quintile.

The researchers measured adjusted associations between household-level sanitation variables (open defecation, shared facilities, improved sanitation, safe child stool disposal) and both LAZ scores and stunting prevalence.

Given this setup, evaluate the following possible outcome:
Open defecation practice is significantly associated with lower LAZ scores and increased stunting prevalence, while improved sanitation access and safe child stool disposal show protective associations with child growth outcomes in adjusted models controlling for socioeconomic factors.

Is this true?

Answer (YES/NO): NO